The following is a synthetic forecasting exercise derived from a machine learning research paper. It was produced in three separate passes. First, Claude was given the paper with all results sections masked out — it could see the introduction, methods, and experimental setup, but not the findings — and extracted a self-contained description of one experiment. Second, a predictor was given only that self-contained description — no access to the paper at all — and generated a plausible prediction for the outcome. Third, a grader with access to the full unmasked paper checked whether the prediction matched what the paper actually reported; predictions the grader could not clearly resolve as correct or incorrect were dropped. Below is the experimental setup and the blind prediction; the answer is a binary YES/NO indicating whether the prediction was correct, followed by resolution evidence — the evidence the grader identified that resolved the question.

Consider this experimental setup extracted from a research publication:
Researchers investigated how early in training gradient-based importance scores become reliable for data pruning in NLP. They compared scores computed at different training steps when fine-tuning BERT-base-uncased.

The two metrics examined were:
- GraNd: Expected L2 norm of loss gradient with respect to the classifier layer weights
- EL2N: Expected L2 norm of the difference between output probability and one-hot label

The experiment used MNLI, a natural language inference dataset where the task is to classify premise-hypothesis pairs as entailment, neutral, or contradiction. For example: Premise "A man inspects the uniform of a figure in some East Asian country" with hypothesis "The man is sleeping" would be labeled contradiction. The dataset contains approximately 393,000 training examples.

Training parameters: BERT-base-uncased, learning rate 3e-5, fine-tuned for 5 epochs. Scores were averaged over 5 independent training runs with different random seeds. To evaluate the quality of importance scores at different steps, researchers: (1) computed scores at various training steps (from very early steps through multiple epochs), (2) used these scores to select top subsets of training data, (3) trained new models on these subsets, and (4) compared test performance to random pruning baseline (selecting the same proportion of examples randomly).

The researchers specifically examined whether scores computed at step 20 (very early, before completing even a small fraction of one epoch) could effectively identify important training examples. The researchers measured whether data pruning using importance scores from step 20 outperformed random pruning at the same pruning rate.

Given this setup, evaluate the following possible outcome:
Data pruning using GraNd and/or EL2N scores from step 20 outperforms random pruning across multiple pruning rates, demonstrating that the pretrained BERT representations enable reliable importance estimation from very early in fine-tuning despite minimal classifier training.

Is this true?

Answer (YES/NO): NO